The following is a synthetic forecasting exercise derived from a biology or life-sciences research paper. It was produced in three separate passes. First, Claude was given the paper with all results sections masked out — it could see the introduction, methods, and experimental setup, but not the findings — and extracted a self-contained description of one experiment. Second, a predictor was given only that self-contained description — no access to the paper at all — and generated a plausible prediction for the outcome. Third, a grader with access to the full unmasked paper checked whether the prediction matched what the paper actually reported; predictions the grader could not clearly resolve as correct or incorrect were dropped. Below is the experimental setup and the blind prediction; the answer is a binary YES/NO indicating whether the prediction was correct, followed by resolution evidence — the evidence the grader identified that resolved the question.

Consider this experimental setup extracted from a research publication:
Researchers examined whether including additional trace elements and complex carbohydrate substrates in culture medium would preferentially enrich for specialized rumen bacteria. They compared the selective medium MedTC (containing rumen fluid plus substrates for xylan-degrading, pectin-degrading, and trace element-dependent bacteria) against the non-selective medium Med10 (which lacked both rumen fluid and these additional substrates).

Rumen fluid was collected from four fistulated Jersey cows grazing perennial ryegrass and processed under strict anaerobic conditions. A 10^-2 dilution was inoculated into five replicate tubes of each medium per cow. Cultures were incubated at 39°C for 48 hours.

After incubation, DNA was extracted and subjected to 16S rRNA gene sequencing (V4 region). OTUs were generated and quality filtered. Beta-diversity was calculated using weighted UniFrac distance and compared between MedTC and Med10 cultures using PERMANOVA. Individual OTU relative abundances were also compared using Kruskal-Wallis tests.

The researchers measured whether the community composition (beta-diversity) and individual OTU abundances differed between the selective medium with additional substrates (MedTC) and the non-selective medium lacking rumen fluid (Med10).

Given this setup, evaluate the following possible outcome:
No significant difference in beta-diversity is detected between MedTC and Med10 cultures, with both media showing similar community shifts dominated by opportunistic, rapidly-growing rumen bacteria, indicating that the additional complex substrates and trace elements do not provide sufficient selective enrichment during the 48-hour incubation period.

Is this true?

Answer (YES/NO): YES